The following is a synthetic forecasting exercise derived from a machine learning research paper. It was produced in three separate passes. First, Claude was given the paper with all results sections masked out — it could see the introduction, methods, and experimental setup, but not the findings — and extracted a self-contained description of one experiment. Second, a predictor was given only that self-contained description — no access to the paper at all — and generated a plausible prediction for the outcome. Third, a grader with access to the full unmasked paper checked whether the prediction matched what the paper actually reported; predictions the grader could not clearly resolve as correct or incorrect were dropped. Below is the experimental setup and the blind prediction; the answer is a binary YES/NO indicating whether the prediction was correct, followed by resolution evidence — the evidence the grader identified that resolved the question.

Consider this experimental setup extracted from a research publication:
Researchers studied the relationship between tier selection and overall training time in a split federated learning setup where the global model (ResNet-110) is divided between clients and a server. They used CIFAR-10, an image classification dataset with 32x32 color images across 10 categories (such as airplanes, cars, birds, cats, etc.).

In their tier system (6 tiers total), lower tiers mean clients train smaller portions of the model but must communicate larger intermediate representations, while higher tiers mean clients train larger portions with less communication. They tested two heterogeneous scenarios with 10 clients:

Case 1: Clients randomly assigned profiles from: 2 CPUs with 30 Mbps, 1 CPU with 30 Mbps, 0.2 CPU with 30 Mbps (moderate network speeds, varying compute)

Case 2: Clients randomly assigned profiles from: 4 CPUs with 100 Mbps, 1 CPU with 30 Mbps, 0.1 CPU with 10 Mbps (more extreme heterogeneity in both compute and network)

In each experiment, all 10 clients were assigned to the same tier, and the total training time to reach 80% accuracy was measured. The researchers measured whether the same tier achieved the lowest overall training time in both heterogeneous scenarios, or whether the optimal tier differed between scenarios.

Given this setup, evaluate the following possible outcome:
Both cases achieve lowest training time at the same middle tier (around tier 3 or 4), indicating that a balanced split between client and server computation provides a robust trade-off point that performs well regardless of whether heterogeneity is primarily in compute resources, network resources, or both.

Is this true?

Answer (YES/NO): NO